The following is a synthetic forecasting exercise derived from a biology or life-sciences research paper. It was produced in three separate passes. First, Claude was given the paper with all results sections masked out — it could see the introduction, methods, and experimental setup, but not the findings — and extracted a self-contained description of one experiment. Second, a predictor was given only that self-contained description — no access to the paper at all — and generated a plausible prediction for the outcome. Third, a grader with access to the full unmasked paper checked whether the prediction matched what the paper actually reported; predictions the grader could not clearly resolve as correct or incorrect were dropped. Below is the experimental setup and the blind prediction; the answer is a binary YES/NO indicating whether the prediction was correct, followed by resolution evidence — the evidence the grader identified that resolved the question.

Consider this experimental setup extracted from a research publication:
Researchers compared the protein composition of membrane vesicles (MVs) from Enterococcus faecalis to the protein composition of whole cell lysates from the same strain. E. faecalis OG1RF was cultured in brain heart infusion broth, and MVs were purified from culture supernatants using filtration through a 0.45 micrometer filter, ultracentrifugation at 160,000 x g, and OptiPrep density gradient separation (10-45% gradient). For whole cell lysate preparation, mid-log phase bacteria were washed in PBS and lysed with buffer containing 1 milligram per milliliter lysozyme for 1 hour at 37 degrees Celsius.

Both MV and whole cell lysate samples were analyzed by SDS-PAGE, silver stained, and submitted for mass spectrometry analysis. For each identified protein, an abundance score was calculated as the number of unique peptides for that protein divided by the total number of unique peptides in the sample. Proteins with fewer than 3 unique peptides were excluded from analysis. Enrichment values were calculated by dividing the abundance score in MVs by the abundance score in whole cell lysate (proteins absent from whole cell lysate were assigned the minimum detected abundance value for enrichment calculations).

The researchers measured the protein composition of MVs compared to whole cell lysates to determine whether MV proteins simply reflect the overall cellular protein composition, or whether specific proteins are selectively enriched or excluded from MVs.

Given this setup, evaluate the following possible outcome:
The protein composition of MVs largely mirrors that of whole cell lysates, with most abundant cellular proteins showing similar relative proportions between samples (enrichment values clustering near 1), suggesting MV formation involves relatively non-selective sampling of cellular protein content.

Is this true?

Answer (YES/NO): NO